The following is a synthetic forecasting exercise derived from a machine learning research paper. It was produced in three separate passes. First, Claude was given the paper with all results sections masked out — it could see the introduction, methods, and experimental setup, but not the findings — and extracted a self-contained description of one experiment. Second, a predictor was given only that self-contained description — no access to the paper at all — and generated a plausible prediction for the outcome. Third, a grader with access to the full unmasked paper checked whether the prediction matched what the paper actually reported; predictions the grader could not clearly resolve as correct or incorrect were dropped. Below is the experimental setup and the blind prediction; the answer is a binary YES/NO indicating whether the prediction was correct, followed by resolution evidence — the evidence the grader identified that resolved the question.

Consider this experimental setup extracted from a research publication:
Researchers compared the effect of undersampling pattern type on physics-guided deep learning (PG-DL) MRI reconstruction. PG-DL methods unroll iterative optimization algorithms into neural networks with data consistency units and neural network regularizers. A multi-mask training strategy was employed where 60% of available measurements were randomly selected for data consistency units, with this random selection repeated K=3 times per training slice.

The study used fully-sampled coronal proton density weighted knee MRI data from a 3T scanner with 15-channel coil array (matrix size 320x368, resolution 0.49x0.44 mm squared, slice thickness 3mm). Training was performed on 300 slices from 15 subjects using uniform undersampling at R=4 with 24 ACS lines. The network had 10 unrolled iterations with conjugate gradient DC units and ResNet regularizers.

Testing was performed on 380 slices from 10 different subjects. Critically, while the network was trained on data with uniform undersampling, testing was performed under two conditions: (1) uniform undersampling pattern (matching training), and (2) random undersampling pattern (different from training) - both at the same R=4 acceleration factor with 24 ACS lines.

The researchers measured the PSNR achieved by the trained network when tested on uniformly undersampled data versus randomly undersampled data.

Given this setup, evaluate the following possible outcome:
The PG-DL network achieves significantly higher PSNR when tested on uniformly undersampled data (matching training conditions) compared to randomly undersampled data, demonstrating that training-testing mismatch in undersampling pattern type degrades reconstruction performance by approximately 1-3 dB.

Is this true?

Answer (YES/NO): NO